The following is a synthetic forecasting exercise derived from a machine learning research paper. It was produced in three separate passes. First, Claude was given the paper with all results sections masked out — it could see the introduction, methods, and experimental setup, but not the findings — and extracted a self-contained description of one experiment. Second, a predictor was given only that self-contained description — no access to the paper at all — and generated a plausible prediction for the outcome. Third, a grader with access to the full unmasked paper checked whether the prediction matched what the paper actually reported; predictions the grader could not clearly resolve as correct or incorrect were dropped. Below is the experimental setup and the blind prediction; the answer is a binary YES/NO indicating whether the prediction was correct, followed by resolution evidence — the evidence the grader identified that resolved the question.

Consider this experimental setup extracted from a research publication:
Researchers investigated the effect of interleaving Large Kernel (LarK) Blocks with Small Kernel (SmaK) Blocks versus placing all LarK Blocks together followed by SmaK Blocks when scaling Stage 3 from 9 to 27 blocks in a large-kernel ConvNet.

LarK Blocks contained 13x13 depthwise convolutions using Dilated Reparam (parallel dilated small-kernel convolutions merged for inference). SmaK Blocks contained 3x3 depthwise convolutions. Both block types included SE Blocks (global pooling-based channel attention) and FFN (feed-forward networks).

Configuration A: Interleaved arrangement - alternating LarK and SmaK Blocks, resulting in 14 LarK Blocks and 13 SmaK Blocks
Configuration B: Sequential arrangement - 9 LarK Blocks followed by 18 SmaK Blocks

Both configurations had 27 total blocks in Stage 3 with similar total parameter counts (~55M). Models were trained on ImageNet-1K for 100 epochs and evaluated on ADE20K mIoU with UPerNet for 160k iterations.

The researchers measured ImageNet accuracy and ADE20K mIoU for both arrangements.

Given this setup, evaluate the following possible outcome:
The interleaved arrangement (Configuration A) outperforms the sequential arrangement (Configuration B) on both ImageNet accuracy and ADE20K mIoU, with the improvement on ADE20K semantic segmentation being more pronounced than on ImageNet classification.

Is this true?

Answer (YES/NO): NO